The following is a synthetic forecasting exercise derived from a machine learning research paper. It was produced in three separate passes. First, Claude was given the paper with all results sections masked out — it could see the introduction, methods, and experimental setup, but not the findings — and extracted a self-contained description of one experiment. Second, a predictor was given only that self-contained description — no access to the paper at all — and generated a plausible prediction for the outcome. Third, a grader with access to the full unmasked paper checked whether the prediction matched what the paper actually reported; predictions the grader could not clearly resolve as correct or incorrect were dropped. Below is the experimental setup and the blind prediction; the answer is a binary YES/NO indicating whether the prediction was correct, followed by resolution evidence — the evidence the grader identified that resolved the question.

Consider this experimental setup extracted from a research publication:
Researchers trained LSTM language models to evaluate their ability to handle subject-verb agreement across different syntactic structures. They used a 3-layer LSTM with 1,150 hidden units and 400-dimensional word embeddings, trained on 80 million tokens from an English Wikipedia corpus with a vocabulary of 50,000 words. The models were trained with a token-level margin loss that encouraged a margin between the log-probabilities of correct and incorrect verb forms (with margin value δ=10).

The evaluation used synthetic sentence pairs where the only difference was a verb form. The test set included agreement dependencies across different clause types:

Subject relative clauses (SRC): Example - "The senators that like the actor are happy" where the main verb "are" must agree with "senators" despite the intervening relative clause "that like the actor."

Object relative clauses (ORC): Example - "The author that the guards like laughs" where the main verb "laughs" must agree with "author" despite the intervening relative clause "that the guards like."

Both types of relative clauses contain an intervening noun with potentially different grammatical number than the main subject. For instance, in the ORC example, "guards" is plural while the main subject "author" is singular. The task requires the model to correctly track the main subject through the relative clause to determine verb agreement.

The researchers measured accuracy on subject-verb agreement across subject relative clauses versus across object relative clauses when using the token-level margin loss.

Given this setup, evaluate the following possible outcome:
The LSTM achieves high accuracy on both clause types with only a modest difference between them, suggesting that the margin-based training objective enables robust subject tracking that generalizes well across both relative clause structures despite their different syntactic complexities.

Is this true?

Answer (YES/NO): NO